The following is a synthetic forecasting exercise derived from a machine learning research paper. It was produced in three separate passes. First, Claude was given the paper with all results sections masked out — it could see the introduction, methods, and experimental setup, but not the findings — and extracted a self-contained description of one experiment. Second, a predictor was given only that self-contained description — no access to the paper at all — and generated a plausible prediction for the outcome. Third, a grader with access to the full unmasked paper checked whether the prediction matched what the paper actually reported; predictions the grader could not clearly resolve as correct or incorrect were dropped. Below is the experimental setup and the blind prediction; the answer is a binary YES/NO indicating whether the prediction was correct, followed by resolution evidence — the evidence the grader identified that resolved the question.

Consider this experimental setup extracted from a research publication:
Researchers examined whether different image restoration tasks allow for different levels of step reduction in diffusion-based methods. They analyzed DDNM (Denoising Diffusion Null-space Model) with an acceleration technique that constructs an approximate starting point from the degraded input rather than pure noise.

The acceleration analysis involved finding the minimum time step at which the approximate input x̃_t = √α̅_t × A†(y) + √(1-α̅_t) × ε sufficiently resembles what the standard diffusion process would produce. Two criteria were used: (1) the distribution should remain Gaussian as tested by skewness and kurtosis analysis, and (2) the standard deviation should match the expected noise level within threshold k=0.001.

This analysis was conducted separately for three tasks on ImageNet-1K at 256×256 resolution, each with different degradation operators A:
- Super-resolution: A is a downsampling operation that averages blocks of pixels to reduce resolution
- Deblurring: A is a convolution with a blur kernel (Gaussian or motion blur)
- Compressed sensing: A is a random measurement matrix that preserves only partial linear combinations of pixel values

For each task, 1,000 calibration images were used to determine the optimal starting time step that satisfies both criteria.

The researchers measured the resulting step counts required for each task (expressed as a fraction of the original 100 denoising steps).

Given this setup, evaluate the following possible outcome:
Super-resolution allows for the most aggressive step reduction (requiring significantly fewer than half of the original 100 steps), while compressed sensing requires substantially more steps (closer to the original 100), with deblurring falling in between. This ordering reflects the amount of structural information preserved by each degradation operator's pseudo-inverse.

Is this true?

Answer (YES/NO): NO